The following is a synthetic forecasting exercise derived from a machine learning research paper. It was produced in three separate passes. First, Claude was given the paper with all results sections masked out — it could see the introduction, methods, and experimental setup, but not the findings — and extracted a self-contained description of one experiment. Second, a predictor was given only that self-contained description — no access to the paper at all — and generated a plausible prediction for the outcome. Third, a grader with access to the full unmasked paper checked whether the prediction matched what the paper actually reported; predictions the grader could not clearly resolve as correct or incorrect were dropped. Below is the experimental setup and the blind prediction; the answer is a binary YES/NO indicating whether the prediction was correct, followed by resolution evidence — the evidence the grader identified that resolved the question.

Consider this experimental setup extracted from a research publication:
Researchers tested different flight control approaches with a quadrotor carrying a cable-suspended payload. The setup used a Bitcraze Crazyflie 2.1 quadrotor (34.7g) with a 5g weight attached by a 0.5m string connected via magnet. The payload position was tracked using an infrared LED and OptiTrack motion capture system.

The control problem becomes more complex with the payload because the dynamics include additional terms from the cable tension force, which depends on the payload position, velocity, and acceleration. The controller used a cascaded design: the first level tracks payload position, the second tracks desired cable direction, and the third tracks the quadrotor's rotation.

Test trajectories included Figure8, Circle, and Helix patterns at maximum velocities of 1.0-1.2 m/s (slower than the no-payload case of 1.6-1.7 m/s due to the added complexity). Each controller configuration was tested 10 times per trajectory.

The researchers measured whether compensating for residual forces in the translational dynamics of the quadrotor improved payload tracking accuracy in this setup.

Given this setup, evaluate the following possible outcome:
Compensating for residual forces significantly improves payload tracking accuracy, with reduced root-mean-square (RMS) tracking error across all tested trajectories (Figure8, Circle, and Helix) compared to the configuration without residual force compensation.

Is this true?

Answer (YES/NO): NO